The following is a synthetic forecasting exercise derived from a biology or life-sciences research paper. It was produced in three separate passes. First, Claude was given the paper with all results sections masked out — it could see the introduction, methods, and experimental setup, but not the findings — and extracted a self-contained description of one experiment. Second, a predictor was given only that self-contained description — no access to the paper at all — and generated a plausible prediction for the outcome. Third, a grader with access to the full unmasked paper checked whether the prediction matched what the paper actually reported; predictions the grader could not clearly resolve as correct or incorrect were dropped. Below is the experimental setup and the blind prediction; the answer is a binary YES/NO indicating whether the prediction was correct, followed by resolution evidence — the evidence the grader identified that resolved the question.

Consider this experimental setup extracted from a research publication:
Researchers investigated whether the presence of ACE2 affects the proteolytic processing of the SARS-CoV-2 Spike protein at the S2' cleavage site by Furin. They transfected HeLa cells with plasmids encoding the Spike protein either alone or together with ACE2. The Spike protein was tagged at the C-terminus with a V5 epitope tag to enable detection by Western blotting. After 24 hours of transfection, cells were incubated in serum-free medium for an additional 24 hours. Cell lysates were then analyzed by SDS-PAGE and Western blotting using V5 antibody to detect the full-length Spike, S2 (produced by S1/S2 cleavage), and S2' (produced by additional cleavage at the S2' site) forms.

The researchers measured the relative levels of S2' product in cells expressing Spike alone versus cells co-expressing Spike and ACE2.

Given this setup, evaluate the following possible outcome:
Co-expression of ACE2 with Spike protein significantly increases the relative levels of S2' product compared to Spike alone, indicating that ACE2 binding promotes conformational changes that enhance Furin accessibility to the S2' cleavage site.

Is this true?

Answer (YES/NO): YES